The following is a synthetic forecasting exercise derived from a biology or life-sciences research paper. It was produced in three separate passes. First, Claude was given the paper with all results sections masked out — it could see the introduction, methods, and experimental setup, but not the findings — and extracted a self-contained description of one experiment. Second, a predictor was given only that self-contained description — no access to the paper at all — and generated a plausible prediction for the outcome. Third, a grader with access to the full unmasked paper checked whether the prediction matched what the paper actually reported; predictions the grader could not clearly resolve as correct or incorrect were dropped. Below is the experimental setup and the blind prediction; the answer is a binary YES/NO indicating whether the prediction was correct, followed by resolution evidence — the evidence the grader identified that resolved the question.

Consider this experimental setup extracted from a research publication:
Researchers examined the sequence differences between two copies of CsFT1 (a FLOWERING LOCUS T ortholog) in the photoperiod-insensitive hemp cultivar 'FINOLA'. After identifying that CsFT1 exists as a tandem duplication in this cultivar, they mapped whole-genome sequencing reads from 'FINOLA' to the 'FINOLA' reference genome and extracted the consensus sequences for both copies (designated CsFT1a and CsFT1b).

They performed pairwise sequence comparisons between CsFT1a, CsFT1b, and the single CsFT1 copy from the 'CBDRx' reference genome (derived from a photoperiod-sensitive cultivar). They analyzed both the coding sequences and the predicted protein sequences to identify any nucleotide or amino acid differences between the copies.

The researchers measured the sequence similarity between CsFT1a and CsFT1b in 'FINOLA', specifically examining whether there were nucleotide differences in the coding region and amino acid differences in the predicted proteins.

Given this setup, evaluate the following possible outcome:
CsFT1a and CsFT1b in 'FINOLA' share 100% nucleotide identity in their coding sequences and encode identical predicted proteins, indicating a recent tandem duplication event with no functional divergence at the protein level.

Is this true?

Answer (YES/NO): NO